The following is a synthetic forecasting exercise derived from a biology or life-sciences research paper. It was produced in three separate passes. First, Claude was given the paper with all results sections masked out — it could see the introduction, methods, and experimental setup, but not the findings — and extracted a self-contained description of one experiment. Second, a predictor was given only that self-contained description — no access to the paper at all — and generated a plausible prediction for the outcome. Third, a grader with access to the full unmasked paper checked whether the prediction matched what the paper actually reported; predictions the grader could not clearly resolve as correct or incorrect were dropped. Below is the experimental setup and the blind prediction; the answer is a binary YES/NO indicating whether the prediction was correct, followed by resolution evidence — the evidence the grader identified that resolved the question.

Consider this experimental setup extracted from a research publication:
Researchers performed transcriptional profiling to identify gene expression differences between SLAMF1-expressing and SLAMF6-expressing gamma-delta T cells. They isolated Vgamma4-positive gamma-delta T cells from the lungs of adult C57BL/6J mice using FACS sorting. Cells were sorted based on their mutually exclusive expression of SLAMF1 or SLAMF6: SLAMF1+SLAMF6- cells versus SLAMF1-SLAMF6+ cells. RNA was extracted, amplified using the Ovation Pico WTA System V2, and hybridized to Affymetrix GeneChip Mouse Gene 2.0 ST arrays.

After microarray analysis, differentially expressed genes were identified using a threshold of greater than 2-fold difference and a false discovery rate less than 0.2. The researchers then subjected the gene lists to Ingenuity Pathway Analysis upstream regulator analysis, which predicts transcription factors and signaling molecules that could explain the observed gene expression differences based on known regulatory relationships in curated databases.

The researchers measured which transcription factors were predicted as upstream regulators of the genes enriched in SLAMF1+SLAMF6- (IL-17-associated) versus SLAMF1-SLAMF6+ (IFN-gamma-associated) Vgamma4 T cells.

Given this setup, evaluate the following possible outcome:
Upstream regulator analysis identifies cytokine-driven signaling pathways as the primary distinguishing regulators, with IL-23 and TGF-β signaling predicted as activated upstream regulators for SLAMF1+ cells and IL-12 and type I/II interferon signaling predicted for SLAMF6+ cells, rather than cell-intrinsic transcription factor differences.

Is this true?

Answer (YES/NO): NO